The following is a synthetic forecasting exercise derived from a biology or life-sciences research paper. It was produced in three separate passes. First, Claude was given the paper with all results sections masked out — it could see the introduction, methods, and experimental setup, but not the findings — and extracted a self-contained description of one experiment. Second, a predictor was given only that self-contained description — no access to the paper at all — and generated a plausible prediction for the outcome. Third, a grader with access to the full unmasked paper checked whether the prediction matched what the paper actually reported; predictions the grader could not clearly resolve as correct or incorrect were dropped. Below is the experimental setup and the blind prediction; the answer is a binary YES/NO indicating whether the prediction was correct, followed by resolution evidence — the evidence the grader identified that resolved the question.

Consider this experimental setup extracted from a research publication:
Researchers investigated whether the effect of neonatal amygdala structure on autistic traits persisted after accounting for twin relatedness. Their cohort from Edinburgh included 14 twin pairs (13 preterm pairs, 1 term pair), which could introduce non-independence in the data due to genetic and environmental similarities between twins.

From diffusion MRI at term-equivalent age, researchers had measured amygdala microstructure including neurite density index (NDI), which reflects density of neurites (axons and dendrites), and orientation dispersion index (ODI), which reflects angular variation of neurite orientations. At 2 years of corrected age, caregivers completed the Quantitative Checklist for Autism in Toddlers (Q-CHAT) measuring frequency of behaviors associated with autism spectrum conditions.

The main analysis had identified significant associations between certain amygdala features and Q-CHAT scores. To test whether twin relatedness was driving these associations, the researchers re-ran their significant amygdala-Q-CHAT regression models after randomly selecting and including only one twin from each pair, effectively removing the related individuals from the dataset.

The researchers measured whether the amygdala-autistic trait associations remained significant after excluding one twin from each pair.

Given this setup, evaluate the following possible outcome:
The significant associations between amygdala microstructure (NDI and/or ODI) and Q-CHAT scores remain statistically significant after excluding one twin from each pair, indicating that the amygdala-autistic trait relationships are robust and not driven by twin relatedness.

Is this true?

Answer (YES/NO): YES